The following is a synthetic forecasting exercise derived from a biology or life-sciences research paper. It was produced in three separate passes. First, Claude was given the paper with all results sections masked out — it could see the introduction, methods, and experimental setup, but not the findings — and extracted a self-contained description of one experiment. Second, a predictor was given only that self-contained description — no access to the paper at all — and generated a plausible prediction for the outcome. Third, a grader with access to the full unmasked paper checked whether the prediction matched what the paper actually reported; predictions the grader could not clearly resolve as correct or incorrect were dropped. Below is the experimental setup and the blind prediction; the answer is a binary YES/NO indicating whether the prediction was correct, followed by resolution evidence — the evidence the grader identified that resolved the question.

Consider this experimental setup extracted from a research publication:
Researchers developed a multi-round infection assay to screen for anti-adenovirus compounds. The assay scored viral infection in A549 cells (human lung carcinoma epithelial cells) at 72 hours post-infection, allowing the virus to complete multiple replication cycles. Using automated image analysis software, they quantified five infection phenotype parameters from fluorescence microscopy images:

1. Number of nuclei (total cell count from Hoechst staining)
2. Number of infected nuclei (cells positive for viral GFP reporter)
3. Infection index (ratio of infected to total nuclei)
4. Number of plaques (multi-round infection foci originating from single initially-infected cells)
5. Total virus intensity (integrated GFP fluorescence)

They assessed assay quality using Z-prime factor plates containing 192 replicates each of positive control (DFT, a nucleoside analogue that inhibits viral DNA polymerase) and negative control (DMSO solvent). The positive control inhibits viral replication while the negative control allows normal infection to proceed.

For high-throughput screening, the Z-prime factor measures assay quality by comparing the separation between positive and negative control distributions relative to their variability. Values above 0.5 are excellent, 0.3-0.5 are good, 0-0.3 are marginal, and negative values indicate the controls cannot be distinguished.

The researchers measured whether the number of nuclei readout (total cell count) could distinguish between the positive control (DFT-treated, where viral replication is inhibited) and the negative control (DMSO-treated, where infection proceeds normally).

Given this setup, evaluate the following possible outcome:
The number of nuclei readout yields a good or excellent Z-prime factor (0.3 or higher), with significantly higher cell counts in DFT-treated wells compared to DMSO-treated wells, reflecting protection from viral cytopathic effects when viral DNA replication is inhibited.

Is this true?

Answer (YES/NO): NO